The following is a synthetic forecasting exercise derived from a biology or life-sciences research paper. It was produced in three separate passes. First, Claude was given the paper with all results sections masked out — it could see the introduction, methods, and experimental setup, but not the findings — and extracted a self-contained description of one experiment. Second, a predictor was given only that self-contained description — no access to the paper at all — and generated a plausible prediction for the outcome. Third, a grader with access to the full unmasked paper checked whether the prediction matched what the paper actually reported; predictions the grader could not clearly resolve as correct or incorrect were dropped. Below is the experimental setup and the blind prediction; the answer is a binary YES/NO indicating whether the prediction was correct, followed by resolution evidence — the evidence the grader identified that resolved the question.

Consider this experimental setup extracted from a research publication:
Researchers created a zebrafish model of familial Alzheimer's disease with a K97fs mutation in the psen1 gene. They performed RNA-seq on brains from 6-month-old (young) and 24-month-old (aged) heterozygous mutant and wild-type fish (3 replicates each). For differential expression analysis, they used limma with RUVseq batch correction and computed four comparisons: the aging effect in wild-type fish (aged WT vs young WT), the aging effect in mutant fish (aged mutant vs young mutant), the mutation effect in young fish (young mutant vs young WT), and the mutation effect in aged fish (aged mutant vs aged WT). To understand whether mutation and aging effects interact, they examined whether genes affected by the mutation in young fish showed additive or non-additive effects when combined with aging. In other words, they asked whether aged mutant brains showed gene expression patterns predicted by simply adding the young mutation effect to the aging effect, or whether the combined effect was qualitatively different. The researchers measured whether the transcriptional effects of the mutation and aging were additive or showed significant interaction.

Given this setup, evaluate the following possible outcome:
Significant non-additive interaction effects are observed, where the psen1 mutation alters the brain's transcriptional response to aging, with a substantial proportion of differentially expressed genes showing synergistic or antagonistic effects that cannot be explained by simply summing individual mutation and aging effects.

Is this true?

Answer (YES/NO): YES